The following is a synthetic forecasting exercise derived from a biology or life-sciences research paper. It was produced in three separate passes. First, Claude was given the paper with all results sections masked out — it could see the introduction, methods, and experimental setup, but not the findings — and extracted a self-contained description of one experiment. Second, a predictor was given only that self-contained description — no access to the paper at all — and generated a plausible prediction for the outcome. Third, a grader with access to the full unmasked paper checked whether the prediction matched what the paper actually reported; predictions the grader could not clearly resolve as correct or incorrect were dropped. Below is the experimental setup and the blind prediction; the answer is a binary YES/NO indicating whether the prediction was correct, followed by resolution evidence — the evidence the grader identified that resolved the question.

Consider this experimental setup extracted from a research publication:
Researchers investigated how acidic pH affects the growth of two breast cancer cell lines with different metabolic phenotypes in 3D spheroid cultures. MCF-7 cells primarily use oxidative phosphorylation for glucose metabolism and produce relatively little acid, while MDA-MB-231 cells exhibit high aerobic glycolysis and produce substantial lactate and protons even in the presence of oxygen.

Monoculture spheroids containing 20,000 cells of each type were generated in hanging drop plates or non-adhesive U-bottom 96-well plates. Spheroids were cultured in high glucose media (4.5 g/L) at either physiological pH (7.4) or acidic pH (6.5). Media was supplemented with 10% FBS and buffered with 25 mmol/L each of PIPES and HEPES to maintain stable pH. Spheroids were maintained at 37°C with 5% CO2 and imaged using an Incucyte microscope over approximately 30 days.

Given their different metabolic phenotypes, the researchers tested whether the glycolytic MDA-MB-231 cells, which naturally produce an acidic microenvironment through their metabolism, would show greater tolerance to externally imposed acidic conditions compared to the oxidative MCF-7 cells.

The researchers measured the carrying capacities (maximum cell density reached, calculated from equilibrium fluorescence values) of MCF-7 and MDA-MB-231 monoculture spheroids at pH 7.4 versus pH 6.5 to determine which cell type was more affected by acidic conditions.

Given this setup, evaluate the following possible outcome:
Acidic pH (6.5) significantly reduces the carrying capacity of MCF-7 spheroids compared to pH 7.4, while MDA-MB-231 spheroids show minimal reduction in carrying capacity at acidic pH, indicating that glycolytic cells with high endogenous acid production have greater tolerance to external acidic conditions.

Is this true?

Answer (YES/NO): NO